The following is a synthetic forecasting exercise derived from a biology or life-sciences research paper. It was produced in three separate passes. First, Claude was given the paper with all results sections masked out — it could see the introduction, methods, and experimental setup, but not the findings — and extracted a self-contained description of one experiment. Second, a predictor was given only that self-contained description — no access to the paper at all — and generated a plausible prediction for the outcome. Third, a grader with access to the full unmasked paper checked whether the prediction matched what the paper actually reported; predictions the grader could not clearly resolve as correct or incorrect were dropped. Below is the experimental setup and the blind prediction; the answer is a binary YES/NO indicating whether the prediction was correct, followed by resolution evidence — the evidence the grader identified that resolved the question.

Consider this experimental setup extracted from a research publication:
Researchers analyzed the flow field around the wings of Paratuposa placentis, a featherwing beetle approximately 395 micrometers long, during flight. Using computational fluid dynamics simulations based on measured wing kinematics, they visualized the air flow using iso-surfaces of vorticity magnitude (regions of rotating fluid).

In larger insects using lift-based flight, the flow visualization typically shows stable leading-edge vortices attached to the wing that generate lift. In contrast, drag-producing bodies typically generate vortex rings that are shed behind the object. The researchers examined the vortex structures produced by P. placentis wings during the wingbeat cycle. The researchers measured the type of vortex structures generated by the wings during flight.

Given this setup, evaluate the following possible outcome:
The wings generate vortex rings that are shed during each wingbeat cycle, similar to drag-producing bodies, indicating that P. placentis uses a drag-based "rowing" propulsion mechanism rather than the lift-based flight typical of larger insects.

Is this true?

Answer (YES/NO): YES